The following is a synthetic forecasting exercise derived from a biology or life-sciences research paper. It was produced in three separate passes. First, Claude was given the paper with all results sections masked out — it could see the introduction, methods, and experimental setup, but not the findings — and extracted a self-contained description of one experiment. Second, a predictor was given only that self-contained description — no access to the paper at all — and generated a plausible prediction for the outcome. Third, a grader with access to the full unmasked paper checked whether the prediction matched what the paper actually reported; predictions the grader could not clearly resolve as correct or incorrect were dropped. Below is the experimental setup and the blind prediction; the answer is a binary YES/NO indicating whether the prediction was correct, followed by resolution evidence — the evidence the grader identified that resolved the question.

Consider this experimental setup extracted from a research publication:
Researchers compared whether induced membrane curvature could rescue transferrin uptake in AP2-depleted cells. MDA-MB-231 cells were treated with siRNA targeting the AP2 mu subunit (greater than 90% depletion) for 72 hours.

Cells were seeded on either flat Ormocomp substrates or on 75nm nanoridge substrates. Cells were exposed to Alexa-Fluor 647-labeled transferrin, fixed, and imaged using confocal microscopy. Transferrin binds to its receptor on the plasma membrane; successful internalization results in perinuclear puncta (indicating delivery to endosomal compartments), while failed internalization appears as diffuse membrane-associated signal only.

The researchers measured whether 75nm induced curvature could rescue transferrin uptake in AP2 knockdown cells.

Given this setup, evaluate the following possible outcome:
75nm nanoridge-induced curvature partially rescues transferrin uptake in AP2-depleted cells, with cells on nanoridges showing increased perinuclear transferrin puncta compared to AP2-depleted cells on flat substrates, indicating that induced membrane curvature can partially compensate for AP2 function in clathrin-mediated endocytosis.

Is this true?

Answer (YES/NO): NO